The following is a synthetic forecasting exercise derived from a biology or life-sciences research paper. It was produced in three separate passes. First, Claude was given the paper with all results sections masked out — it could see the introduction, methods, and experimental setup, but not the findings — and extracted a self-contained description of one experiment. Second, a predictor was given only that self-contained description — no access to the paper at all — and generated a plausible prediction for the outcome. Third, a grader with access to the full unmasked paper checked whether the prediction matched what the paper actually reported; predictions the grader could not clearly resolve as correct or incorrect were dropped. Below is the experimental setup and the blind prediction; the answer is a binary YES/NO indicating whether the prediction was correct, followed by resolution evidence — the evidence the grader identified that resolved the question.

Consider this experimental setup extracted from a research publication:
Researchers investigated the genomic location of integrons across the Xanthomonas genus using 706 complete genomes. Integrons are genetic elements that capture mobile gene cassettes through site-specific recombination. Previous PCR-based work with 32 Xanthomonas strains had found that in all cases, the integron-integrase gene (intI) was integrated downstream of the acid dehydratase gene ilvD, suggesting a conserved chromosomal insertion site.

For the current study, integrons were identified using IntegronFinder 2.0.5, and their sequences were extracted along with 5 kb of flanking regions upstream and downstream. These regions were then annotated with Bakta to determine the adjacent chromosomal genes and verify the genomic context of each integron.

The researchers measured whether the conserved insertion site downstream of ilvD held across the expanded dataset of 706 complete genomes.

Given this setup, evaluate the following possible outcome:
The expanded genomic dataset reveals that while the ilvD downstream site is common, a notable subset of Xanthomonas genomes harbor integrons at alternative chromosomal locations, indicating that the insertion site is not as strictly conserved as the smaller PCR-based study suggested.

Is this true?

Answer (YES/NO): NO